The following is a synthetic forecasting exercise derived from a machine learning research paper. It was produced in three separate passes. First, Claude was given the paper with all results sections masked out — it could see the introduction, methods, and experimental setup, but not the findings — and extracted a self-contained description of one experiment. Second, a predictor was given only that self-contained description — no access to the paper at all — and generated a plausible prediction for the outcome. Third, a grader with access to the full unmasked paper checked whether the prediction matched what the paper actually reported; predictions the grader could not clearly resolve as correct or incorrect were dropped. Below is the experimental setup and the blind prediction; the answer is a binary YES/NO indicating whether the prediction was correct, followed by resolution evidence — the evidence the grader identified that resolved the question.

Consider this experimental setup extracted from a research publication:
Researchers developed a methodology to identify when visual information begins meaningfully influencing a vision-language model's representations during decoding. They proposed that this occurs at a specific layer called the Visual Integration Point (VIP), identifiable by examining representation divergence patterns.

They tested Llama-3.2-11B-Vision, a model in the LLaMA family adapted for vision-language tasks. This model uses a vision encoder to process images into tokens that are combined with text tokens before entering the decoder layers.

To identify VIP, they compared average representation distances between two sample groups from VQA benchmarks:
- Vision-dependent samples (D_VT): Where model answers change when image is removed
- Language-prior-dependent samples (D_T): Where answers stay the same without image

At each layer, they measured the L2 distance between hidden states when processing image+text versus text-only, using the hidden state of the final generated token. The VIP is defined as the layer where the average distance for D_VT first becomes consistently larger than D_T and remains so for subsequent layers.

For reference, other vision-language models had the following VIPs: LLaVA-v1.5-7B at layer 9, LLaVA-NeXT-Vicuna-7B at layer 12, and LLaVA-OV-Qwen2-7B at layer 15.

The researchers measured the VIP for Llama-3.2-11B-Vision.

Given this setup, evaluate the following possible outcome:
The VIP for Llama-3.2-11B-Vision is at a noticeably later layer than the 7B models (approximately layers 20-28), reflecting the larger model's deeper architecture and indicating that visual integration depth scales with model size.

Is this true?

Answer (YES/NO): NO